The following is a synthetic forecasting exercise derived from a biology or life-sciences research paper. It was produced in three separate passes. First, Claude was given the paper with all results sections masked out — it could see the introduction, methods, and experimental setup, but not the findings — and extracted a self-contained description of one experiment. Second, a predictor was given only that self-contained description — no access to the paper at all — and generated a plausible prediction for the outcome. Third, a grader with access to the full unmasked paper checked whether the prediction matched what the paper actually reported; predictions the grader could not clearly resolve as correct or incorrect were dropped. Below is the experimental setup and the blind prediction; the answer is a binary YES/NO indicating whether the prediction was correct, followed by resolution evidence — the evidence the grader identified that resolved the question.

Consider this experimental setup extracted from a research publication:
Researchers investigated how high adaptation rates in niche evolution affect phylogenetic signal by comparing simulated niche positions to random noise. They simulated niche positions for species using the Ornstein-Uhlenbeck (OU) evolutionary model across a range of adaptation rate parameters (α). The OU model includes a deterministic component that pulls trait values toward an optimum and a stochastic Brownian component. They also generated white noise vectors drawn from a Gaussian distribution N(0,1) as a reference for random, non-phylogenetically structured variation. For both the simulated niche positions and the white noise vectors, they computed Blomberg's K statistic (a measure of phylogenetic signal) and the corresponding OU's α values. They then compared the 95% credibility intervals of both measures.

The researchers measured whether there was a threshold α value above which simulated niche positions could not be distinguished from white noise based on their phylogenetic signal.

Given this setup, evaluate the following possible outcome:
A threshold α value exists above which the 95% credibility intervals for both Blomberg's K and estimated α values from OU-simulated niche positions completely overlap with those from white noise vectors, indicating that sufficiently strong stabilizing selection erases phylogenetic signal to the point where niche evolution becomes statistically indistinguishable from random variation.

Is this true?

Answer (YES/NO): YES